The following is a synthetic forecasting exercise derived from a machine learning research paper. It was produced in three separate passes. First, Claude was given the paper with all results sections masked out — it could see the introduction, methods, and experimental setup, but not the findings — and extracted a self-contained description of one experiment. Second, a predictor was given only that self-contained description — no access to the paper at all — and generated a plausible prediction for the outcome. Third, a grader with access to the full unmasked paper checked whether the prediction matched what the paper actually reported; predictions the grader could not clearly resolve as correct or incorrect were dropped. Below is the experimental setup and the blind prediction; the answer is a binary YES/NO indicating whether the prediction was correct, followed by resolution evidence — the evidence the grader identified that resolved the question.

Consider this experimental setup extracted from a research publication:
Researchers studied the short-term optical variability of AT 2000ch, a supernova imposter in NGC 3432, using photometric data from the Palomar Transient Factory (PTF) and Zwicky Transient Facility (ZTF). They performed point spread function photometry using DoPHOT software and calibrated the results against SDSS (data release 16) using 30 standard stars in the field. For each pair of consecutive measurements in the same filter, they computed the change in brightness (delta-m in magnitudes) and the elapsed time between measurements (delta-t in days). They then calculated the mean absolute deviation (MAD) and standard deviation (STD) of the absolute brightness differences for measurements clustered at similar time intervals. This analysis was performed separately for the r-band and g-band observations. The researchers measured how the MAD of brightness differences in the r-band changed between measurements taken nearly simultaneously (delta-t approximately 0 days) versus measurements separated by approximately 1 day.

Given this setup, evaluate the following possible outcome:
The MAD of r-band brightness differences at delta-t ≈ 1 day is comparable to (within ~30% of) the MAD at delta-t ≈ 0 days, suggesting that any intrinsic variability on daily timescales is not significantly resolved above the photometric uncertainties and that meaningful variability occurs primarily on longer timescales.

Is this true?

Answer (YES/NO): NO